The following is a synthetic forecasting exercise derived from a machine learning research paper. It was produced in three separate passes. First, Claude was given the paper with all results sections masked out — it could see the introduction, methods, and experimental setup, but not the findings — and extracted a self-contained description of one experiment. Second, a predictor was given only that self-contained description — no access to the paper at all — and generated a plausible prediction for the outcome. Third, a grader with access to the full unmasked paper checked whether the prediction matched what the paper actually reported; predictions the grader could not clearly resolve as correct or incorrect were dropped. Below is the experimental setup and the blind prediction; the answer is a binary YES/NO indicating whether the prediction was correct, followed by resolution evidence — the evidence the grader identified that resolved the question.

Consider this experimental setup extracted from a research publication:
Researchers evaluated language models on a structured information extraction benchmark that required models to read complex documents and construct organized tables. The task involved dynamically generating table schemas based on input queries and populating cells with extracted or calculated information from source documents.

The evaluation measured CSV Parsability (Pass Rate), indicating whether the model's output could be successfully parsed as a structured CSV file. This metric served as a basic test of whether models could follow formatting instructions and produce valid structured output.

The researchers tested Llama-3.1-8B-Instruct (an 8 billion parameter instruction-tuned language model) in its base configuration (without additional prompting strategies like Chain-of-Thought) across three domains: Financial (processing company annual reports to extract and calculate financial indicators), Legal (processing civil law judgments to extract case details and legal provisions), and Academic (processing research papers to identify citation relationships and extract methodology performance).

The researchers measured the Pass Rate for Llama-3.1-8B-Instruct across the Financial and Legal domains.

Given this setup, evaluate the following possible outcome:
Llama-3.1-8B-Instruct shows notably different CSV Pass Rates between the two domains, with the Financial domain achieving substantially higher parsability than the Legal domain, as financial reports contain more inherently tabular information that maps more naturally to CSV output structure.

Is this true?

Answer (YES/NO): NO